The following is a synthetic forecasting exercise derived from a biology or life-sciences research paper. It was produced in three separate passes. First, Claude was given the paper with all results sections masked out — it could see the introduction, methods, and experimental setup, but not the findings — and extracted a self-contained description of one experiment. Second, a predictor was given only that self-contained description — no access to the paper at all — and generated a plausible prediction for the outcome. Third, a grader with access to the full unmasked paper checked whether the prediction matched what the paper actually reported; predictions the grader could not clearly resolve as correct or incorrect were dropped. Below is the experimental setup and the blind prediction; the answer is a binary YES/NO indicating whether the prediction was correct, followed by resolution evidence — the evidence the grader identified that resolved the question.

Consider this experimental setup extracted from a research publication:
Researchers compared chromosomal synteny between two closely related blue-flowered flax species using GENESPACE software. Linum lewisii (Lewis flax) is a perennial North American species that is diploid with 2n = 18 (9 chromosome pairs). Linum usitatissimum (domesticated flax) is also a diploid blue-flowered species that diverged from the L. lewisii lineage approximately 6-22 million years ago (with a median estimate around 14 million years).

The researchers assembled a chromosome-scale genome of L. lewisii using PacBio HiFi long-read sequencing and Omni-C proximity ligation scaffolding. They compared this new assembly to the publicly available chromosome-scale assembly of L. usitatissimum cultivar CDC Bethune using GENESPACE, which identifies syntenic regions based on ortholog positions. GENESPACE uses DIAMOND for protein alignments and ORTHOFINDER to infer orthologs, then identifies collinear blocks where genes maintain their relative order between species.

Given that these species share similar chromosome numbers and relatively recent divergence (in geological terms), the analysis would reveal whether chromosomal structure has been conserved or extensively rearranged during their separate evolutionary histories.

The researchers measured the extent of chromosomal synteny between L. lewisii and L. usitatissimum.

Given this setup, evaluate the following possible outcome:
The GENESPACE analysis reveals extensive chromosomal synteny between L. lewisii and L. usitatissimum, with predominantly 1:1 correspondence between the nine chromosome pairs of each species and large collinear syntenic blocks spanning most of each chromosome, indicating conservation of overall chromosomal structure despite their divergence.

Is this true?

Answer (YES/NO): NO